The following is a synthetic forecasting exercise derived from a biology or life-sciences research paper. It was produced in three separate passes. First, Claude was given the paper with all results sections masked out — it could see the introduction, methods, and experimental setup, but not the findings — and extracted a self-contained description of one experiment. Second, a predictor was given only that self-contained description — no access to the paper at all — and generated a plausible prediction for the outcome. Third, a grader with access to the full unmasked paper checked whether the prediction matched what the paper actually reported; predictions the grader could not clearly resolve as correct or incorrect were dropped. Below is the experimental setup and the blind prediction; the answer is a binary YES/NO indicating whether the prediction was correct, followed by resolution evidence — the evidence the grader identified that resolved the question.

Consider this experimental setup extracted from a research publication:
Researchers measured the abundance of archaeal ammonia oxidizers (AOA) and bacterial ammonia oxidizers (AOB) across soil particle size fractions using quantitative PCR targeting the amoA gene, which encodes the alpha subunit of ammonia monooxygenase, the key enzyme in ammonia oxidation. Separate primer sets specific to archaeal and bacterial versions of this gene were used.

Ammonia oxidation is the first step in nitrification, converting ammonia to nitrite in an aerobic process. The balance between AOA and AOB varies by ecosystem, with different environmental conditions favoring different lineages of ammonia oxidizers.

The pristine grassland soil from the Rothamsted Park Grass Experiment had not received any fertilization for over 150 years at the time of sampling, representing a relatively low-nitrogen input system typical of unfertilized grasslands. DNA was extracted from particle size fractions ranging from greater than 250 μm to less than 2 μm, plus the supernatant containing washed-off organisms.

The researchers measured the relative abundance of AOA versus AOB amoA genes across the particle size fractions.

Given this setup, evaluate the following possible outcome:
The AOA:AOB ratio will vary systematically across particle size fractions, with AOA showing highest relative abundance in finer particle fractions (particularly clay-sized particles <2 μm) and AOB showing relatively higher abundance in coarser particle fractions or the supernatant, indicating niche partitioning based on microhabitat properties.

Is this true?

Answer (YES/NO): NO